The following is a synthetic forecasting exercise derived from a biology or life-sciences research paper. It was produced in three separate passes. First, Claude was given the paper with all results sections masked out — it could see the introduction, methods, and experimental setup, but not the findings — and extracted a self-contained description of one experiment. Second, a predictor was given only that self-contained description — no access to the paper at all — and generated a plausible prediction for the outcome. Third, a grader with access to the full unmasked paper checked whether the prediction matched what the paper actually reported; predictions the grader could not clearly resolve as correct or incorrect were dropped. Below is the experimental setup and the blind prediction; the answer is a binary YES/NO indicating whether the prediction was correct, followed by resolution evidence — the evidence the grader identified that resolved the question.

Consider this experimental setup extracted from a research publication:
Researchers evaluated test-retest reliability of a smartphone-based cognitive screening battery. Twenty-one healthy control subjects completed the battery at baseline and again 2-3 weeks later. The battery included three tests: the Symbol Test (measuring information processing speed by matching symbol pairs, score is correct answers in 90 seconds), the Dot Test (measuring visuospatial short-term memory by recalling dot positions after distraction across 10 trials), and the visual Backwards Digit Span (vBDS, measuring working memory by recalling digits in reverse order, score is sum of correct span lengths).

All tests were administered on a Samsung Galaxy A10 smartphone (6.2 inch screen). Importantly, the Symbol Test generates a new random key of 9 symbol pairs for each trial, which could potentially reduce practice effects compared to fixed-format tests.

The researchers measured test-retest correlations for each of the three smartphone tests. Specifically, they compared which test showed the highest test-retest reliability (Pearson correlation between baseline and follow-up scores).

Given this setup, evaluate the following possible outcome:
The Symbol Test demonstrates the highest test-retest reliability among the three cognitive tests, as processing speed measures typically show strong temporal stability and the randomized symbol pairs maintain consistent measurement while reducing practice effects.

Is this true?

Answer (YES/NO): NO